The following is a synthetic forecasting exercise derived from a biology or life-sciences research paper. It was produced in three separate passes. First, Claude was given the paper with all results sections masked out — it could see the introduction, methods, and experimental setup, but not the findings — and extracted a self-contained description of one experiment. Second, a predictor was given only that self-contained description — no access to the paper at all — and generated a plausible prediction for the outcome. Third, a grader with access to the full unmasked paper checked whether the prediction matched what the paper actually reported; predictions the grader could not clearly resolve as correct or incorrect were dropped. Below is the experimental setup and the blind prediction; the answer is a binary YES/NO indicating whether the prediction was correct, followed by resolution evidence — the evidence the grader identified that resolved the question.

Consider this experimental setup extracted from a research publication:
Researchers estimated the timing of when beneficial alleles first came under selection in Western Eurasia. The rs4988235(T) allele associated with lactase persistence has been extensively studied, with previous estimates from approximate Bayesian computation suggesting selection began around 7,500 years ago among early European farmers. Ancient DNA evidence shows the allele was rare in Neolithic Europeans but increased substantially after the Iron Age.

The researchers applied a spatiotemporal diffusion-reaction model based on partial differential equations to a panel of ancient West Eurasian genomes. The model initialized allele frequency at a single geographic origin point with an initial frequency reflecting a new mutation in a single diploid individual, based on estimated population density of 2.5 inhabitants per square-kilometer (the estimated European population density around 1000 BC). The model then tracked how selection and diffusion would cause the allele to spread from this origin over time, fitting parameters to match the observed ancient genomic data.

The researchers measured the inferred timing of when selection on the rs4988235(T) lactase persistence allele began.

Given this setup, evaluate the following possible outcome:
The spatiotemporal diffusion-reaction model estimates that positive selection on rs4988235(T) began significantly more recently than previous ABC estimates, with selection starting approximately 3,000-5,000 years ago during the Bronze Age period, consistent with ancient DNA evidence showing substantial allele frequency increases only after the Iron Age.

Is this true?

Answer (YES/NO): NO